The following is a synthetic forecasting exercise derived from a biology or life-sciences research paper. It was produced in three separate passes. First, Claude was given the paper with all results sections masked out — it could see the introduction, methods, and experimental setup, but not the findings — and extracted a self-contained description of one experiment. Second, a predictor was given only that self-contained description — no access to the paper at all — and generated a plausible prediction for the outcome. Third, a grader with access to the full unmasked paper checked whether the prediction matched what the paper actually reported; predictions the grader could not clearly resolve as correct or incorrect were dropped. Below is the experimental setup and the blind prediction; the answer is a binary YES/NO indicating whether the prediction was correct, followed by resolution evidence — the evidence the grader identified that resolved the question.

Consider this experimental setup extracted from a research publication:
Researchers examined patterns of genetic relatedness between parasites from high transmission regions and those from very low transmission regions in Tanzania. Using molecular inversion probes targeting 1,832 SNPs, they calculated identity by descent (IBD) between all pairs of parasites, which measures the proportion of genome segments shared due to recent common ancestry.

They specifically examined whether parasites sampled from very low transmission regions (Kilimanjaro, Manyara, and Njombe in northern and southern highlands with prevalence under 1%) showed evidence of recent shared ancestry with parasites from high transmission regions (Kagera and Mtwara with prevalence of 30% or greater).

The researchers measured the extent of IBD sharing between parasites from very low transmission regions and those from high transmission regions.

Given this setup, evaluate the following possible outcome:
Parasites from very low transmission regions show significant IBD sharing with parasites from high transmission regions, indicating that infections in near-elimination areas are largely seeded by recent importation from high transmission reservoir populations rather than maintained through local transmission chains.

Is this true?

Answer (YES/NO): YES